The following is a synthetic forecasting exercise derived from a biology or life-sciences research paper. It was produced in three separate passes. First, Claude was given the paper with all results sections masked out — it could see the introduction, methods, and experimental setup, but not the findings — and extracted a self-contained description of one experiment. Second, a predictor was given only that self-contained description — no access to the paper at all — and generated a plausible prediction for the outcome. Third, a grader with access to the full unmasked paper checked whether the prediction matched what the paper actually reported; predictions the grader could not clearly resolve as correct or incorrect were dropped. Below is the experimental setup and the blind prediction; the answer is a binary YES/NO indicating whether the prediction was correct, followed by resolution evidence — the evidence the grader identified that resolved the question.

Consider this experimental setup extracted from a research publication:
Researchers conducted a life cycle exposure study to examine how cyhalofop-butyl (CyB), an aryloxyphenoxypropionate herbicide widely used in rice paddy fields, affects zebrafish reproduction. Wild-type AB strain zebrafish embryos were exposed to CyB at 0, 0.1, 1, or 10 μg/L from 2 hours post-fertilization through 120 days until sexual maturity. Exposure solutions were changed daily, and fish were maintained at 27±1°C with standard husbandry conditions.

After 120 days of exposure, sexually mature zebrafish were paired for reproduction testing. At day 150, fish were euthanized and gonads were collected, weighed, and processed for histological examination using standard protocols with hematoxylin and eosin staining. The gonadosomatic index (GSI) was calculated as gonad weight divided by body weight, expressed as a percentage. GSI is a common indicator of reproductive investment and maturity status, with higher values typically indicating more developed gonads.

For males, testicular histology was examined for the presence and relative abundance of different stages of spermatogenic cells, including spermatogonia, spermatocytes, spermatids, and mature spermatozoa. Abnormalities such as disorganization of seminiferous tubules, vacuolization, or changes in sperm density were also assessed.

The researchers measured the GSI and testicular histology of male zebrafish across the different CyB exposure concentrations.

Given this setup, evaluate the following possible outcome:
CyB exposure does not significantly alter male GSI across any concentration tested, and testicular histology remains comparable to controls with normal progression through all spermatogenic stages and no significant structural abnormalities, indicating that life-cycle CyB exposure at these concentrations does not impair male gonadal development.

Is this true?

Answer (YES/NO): NO